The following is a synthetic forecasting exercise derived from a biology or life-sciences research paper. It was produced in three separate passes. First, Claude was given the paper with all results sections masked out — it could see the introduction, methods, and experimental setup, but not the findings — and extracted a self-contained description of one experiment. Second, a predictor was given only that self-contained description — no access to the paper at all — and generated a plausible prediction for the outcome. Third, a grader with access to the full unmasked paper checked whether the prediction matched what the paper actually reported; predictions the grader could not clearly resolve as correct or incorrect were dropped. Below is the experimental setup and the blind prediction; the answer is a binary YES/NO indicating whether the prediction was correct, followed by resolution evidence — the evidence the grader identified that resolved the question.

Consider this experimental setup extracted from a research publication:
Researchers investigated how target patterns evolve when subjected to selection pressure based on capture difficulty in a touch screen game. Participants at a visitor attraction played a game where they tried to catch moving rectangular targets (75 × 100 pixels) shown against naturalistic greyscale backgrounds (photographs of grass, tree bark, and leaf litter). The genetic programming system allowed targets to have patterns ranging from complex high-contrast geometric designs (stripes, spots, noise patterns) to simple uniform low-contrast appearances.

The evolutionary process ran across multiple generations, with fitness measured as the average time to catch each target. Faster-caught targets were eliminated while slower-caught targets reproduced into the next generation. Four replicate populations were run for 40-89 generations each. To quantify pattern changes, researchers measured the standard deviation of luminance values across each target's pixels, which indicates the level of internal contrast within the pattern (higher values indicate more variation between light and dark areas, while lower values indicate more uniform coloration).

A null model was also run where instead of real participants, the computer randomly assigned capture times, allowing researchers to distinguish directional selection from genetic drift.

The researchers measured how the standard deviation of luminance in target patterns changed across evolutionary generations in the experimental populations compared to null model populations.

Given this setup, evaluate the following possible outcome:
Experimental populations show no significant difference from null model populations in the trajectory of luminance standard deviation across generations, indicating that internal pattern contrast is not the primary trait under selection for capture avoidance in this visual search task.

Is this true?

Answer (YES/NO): NO